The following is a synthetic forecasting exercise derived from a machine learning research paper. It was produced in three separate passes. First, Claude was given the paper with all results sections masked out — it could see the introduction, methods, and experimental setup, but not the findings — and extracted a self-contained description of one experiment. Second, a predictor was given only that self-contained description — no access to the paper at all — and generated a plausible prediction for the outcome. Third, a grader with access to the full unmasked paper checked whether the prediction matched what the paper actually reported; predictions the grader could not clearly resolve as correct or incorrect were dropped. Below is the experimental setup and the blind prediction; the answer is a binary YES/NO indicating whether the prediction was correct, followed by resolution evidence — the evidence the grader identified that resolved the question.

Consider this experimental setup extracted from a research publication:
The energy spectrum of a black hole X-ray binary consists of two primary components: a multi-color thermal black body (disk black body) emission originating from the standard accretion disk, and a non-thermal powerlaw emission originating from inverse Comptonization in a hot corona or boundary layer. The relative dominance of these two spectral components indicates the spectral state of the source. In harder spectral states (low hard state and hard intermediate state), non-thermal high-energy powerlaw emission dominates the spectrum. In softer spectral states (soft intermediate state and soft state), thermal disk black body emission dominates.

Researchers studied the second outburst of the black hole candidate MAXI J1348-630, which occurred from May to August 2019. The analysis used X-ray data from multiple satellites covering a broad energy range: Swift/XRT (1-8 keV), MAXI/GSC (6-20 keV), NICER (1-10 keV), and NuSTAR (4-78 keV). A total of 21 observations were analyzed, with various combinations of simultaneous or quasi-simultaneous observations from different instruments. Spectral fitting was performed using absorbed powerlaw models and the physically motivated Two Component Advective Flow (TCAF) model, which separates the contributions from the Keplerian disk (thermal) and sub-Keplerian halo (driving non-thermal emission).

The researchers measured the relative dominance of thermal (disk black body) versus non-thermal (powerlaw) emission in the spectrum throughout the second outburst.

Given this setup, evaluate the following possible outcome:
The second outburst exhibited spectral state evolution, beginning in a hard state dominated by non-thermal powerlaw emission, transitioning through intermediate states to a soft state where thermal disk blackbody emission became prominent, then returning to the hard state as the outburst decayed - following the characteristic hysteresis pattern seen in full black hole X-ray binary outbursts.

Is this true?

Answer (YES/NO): NO